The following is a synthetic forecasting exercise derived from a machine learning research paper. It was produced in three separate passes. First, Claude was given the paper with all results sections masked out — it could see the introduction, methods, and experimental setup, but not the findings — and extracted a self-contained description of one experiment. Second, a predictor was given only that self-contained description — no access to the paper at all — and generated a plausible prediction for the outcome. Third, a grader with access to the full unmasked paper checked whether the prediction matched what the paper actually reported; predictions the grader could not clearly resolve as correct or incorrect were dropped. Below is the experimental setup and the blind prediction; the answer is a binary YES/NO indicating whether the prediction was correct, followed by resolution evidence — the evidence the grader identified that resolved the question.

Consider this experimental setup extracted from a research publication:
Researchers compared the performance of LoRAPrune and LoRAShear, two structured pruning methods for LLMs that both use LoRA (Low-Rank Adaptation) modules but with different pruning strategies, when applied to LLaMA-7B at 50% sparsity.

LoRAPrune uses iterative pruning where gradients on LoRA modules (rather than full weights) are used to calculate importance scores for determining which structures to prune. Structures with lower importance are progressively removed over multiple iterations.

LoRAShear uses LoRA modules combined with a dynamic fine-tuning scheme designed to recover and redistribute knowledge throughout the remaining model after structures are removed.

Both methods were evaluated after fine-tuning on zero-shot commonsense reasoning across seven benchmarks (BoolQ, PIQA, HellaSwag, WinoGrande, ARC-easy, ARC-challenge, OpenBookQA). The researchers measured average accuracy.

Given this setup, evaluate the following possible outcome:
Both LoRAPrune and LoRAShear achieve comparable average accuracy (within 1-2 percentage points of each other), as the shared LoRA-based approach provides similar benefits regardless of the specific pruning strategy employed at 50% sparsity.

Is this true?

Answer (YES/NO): YES